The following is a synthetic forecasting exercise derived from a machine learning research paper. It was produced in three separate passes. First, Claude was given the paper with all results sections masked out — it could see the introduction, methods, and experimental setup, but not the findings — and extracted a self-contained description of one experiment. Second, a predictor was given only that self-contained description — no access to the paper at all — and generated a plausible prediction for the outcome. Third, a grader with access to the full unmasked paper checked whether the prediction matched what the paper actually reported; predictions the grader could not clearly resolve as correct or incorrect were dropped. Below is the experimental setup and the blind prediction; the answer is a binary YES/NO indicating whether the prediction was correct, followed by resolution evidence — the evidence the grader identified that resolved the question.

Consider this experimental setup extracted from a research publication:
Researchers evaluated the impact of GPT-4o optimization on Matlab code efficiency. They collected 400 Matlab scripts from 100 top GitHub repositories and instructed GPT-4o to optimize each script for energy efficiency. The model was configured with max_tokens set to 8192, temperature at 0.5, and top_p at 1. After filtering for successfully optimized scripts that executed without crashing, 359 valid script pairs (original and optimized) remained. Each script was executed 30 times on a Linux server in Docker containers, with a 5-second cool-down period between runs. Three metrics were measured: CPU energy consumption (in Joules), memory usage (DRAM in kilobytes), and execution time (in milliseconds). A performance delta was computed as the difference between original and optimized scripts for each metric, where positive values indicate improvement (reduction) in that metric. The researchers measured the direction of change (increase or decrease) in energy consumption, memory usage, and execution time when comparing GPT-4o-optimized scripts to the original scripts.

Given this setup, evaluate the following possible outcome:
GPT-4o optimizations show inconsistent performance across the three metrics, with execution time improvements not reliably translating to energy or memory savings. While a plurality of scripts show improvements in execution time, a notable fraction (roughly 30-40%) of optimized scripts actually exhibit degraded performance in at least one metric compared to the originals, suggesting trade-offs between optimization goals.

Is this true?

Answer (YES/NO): NO